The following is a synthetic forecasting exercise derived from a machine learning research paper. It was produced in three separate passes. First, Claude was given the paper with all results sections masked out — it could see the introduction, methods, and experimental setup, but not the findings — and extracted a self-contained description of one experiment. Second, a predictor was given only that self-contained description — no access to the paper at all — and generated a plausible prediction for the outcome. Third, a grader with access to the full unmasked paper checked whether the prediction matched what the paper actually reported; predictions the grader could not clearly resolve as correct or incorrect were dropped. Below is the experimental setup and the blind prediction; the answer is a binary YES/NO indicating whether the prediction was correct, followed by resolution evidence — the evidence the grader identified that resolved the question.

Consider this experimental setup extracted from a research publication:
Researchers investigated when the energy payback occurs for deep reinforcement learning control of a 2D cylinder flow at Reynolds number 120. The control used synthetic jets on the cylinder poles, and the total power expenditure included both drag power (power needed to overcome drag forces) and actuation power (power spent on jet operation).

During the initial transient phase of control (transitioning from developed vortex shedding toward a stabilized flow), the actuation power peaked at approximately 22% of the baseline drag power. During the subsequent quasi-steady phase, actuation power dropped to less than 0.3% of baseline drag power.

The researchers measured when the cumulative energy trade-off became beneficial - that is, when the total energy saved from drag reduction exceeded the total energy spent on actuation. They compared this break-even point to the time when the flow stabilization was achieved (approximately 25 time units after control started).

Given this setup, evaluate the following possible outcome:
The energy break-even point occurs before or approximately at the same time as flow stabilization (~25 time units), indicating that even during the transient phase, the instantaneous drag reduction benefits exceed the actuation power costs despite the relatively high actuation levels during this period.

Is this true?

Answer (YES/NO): YES